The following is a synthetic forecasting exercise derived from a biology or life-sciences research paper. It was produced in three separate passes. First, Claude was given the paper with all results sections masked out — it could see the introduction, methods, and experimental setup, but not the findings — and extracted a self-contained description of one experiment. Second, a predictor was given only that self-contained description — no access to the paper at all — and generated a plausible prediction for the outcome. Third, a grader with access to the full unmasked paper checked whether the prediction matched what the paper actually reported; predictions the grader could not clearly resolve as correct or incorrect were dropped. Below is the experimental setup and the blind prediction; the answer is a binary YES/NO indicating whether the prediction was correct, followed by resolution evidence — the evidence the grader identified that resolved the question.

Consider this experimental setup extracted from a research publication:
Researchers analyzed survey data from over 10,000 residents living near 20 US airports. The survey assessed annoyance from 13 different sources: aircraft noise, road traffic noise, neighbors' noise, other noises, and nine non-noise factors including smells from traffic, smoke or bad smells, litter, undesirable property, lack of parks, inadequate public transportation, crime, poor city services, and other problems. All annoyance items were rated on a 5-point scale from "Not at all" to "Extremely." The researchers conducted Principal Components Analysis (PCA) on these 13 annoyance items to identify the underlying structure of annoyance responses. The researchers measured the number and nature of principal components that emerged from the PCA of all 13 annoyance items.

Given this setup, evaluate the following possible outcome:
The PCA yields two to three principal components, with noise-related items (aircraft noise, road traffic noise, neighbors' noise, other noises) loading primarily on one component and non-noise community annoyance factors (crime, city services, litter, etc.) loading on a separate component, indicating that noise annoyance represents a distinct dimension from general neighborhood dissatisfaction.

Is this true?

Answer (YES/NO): NO